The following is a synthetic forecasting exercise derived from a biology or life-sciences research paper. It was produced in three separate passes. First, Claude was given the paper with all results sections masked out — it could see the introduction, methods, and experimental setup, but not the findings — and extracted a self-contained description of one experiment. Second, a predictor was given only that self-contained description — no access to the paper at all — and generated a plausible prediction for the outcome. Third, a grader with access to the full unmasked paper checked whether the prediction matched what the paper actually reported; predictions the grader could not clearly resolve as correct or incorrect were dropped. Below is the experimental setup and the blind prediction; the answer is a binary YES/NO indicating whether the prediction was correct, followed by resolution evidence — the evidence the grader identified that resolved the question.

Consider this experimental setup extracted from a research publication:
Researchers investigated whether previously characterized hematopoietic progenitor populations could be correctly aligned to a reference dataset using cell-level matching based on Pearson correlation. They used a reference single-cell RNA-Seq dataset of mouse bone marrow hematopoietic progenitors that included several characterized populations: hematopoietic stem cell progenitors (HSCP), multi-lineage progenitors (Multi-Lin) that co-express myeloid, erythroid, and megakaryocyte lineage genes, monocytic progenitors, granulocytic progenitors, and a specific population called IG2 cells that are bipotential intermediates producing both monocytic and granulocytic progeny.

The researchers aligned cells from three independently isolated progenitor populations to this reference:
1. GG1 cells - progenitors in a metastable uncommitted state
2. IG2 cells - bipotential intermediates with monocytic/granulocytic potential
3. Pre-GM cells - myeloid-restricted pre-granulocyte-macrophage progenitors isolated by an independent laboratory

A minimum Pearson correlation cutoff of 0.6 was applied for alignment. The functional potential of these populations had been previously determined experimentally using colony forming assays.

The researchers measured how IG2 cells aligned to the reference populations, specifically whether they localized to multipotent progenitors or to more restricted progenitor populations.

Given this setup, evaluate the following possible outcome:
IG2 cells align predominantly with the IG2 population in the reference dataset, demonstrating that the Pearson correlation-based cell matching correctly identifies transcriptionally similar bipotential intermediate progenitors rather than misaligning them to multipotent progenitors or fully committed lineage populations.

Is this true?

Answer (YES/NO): NO